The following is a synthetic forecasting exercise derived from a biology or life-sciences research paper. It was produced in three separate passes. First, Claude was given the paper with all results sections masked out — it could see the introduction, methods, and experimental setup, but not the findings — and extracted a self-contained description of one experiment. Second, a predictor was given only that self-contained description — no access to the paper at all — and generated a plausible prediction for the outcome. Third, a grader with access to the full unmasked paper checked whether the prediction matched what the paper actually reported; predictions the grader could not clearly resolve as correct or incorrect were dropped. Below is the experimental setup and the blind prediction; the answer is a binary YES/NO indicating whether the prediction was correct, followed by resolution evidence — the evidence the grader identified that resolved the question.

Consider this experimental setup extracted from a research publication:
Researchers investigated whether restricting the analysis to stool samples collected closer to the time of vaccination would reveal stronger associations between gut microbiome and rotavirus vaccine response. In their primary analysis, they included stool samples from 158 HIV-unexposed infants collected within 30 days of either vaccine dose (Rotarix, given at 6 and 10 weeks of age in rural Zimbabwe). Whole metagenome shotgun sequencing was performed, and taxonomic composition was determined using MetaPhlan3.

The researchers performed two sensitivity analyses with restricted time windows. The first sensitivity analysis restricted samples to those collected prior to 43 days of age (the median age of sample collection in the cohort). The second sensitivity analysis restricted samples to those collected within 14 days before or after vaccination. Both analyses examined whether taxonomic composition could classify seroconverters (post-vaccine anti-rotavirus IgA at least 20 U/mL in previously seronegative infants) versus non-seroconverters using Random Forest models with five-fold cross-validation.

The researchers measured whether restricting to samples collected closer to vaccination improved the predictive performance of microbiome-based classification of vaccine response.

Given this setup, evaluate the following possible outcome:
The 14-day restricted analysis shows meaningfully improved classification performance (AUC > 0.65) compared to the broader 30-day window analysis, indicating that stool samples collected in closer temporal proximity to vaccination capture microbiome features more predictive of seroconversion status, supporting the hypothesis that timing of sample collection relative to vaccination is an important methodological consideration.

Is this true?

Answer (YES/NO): NO